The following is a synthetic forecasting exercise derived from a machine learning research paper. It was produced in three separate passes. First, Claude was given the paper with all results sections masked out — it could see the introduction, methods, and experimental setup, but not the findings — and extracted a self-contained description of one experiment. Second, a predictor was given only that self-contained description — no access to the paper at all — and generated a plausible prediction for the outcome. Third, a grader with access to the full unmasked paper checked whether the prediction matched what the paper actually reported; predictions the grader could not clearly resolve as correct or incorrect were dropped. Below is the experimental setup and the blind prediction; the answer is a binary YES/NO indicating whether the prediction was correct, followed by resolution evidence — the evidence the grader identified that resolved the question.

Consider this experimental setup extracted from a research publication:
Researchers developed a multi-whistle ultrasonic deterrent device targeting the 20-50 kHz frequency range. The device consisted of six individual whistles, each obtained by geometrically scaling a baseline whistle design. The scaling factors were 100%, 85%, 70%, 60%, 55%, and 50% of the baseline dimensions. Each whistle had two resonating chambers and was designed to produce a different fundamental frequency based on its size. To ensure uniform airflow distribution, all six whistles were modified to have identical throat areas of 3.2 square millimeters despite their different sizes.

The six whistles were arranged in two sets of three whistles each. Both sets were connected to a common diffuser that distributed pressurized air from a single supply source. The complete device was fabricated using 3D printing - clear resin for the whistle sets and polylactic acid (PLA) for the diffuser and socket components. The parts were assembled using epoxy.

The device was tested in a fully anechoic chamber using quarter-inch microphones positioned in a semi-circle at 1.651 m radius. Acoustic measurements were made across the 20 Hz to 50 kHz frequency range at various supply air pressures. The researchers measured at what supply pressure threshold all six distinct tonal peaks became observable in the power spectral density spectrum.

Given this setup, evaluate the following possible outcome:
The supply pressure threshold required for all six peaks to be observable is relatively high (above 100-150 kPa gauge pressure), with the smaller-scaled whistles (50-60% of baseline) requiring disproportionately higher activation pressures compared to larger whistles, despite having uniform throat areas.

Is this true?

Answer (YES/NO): NO